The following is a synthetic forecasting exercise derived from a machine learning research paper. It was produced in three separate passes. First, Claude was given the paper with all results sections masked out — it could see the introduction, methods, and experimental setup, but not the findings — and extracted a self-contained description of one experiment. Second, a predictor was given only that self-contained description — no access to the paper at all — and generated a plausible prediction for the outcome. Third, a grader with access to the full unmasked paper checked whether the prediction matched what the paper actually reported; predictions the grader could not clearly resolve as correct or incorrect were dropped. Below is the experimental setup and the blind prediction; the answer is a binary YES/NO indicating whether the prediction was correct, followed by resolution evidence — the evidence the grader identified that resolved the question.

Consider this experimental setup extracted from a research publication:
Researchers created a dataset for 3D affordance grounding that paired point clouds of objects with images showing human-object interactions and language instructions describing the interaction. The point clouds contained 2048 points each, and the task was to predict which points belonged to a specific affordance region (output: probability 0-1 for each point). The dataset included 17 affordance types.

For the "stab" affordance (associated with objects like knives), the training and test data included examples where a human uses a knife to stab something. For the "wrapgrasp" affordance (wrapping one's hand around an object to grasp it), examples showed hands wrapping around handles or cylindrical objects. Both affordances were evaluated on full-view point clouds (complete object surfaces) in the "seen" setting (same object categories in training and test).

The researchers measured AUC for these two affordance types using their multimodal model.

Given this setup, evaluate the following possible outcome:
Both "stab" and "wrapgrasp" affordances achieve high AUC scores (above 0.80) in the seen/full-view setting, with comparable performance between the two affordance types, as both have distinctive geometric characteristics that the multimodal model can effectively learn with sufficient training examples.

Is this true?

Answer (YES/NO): NO